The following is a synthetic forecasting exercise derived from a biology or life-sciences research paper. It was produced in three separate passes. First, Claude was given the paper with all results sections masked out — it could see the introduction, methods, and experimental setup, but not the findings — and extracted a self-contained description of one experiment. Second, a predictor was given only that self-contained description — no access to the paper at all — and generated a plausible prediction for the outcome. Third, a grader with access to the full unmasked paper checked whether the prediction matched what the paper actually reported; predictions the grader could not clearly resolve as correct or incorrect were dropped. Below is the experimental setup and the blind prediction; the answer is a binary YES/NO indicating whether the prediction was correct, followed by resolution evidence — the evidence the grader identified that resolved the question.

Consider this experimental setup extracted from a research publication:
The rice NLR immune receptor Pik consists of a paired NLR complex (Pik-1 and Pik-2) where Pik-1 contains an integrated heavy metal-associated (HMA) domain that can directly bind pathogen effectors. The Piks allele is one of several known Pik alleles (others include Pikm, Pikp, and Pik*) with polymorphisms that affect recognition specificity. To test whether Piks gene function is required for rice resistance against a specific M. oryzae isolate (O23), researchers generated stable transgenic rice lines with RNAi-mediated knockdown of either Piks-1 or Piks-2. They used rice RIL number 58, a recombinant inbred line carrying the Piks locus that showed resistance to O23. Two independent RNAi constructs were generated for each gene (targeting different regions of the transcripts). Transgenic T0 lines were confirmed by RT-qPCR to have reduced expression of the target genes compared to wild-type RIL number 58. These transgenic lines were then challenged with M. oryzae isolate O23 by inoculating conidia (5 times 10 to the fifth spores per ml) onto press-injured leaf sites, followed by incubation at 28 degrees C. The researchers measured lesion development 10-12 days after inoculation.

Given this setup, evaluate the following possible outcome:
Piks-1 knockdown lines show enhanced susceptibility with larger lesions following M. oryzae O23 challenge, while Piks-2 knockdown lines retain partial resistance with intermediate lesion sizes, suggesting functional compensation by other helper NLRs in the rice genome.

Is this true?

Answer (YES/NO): NO